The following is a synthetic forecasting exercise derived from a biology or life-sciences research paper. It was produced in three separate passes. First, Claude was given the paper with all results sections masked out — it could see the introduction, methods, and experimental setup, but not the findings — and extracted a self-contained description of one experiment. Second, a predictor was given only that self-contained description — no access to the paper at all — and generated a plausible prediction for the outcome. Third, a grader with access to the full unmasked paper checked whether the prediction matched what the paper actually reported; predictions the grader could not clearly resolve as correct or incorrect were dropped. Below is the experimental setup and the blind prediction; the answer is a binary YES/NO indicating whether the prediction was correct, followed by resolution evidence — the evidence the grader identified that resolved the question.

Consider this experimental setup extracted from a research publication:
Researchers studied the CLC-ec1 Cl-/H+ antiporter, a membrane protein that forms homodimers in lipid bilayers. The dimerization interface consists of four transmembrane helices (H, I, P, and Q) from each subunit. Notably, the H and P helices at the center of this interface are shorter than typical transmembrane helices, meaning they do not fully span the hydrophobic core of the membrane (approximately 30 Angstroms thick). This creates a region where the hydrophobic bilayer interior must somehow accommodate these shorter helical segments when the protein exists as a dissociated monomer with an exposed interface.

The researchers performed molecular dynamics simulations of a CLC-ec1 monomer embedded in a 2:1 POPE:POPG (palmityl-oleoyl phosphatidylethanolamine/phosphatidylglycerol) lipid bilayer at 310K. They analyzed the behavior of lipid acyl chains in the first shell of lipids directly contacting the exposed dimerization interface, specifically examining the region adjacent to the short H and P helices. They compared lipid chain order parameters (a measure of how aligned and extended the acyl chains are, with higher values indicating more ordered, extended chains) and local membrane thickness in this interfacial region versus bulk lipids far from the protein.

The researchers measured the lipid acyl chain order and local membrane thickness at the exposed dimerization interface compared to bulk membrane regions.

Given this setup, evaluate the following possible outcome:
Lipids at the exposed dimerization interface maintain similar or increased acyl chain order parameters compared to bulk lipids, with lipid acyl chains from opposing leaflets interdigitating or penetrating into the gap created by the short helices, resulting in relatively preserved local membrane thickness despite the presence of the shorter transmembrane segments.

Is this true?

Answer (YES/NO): NO